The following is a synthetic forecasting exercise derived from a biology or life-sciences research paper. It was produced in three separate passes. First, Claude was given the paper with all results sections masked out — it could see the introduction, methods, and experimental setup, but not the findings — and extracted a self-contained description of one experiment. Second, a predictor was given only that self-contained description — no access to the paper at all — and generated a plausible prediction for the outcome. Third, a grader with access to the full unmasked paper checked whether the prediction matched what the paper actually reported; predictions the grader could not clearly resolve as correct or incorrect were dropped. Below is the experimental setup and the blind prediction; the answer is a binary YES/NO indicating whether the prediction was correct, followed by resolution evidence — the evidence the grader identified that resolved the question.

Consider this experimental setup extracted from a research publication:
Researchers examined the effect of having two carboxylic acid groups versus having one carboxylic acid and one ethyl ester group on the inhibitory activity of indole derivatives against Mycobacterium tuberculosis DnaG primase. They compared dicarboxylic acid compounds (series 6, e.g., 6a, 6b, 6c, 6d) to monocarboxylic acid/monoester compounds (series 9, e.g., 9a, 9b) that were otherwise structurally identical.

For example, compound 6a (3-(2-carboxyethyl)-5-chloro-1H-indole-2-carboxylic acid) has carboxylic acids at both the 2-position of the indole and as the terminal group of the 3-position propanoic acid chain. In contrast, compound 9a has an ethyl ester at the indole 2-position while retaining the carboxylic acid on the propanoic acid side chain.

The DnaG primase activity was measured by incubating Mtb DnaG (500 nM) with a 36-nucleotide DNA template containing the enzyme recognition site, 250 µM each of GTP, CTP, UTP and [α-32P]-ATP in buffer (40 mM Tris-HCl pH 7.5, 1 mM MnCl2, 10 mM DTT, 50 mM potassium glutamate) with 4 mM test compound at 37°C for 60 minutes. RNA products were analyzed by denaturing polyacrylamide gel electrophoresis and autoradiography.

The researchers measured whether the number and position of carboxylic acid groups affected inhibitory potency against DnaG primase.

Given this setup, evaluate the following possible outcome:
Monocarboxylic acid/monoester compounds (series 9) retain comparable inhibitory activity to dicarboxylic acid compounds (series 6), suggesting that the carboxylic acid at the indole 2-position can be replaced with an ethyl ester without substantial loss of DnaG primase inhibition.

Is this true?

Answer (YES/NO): NO